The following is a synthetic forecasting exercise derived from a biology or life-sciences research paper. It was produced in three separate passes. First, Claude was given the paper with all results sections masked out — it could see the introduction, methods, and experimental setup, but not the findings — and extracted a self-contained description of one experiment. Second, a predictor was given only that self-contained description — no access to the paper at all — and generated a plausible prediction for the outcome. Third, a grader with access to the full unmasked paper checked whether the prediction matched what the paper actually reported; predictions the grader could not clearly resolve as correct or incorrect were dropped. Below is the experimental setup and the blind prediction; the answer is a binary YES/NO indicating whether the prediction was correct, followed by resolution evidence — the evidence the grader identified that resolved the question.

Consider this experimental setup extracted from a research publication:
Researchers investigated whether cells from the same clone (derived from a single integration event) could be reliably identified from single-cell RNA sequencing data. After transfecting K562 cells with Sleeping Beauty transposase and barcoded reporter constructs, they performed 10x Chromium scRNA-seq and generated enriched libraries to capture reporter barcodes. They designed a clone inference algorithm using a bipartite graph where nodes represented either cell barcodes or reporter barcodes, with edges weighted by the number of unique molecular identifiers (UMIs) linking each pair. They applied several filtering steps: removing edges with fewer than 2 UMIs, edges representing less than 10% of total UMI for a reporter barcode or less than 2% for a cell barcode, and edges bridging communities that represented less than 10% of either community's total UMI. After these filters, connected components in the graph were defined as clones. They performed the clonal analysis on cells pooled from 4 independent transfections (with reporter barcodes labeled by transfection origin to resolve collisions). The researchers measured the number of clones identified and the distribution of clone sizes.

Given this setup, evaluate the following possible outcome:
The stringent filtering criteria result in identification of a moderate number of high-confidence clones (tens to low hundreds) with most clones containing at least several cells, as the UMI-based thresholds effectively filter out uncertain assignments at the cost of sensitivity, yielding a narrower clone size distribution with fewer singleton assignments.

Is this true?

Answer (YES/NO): NO